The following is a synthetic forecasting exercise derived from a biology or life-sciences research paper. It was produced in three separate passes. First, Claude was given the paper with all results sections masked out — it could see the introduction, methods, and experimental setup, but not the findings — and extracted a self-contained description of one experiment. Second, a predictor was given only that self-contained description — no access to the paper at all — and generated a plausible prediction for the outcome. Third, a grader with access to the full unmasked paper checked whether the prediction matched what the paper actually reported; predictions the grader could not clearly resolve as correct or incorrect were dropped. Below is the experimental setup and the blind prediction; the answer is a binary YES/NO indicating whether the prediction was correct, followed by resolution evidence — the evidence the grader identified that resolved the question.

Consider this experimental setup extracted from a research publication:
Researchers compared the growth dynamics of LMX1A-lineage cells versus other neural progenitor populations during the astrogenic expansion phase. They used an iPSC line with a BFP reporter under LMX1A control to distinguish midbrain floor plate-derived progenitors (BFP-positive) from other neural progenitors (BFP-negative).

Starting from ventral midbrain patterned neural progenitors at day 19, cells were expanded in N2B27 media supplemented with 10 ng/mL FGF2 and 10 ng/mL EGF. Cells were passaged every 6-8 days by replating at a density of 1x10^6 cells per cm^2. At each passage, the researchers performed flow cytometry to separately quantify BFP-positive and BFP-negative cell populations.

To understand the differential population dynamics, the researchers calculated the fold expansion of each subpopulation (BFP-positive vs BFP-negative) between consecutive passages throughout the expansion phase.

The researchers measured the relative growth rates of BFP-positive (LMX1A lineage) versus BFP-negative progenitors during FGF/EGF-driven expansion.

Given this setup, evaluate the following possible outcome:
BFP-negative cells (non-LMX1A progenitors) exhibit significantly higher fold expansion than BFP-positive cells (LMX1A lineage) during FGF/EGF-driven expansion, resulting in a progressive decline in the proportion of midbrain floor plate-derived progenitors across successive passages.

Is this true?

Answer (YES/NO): YES